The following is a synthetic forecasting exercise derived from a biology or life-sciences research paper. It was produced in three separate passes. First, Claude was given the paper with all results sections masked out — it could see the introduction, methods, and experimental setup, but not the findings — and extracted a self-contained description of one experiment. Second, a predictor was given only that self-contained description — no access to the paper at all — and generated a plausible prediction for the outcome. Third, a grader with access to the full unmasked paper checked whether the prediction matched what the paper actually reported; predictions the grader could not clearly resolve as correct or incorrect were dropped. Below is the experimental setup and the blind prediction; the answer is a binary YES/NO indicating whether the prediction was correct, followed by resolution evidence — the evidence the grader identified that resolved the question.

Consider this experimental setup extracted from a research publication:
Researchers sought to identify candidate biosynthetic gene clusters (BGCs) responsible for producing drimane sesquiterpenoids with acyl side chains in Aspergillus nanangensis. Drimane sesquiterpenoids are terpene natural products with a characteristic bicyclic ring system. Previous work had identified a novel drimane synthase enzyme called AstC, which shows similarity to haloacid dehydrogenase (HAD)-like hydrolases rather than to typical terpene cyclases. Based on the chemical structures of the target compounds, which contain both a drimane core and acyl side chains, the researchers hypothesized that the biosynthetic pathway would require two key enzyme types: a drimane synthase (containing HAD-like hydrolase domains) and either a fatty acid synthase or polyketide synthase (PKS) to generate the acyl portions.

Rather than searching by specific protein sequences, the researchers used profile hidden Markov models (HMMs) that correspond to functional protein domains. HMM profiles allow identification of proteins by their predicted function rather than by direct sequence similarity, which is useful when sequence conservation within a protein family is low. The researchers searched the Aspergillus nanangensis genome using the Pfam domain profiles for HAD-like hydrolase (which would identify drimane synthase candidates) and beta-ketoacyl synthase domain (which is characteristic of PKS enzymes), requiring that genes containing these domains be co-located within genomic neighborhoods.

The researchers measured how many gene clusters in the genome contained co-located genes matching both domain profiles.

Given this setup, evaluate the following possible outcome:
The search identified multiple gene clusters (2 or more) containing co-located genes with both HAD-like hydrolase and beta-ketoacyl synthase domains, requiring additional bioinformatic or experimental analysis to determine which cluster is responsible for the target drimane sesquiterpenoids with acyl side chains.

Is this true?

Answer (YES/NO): YES